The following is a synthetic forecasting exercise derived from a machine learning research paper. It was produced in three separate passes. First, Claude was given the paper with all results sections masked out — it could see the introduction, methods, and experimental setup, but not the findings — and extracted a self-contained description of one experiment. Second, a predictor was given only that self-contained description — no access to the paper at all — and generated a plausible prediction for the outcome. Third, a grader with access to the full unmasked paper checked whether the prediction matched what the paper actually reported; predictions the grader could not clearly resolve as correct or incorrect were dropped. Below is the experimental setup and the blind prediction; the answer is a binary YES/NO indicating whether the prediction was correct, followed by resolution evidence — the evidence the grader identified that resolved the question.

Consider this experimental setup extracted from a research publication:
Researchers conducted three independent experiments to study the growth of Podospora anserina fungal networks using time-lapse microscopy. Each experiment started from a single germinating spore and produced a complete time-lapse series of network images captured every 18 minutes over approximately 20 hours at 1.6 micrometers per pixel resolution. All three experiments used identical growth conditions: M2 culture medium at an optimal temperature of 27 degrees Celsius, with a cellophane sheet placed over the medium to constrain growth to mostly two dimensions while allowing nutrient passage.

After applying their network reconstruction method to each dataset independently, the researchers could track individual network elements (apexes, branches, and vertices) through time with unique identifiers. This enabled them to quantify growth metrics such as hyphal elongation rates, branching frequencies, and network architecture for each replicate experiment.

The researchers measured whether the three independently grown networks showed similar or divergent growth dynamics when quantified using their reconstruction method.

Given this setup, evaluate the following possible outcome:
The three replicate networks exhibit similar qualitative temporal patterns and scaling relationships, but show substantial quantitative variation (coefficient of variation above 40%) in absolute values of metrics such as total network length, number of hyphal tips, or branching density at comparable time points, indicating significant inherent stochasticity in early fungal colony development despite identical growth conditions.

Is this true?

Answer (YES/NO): NO